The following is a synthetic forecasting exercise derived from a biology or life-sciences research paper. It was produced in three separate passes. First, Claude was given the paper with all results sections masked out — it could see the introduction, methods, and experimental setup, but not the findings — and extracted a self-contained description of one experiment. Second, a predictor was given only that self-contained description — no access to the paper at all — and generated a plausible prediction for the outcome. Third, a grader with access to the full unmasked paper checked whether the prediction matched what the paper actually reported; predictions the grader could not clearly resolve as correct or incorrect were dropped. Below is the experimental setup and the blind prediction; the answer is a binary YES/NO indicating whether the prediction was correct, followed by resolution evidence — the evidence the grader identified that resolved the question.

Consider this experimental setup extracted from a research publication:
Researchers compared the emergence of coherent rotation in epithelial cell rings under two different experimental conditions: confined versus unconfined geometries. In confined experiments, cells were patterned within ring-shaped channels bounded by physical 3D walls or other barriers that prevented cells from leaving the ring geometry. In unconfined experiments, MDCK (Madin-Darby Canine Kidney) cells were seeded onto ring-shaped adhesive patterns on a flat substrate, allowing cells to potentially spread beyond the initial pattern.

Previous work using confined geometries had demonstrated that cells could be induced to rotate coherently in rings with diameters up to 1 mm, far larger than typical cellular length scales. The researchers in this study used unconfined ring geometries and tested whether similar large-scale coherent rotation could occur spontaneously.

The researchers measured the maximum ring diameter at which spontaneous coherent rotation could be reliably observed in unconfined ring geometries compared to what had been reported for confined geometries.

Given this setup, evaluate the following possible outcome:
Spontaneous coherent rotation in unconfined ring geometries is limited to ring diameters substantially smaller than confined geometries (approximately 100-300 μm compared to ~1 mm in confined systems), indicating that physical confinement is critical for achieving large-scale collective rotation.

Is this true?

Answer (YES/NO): YES